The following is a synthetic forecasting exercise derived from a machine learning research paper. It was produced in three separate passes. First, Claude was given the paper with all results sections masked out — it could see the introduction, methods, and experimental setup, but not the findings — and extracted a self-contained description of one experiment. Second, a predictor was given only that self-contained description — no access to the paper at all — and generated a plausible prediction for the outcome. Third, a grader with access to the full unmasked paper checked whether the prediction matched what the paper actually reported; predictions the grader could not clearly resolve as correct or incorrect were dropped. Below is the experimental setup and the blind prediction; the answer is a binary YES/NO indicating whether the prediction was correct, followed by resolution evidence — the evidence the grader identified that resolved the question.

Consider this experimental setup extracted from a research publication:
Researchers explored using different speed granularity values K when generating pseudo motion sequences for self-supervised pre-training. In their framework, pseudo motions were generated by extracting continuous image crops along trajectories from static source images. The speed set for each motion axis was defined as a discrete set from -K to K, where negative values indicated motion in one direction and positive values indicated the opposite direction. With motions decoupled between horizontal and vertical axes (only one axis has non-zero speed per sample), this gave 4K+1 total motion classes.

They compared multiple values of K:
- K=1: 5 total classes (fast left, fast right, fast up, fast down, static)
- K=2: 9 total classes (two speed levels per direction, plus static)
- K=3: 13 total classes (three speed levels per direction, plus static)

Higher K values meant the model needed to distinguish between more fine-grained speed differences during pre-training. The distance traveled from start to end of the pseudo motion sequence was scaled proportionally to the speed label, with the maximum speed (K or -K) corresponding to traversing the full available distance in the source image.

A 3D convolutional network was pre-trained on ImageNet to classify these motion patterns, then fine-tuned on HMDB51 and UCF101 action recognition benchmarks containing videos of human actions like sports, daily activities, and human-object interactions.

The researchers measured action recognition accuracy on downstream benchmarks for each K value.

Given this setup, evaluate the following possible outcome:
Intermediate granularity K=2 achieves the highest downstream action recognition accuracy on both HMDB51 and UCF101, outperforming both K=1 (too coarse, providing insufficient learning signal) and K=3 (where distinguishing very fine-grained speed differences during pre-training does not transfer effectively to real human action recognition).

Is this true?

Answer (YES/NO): NO